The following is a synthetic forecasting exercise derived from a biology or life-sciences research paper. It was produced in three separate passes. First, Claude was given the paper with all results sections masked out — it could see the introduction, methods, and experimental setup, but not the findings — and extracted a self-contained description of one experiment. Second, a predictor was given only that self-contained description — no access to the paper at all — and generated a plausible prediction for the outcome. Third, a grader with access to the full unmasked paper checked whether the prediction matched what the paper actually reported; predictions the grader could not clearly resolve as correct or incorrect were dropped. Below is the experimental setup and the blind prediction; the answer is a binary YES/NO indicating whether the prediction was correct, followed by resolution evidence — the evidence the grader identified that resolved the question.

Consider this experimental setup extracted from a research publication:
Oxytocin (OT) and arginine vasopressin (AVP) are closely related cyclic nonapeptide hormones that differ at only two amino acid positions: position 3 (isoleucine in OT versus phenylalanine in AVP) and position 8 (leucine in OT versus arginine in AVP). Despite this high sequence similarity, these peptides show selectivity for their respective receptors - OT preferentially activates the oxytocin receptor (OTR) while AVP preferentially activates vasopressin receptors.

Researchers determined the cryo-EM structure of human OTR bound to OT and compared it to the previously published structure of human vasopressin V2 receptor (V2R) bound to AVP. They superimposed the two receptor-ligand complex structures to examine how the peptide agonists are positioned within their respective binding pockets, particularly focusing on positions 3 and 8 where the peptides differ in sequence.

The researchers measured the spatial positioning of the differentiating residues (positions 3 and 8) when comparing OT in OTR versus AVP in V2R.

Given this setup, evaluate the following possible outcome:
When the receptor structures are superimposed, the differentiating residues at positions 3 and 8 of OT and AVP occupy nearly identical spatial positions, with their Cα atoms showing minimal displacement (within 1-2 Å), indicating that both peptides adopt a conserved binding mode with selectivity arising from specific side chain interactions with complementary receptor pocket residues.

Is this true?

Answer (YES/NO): NO